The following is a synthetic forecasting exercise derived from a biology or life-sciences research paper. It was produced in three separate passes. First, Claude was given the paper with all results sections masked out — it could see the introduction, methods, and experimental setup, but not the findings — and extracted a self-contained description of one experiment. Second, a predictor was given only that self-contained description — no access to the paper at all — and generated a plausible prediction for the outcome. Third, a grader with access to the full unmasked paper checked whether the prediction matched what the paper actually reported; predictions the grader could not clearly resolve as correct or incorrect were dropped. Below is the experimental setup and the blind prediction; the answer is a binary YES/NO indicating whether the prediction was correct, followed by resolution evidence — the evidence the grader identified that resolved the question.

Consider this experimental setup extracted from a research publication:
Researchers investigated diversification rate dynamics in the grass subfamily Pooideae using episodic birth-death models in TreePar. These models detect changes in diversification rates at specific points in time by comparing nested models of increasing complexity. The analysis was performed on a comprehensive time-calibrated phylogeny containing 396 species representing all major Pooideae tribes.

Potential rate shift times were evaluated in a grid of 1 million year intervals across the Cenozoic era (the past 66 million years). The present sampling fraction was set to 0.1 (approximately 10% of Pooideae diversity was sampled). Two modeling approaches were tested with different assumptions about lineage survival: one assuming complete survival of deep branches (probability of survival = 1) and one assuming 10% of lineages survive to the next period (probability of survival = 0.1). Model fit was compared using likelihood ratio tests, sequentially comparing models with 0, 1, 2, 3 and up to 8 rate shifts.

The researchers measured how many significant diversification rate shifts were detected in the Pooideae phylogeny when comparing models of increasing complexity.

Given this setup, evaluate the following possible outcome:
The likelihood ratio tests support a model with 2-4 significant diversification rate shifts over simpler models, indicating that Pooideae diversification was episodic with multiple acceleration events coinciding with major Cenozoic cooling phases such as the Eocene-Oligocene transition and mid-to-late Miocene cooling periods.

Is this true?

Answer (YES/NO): NO